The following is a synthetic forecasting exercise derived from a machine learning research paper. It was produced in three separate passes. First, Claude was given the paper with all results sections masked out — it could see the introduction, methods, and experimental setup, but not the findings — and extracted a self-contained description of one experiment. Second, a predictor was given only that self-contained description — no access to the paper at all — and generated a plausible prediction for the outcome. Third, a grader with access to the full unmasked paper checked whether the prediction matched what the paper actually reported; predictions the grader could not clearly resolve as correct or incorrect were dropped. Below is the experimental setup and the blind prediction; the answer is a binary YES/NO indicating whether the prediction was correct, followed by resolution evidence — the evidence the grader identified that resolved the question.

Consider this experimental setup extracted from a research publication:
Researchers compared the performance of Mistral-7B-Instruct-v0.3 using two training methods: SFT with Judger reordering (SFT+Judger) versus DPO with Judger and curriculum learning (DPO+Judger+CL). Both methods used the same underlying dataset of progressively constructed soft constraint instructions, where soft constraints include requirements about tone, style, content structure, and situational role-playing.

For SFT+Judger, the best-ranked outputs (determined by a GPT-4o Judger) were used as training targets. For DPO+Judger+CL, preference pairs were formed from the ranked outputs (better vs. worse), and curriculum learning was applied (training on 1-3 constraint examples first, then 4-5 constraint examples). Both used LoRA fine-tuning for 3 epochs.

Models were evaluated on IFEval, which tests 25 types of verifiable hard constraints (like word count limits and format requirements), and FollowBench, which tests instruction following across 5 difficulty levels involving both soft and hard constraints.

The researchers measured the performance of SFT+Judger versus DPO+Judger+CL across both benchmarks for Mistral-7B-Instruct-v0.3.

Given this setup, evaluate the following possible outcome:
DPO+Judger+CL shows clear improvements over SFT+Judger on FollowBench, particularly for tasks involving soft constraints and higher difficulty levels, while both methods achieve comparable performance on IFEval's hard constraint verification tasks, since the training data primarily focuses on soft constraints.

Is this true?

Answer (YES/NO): NO